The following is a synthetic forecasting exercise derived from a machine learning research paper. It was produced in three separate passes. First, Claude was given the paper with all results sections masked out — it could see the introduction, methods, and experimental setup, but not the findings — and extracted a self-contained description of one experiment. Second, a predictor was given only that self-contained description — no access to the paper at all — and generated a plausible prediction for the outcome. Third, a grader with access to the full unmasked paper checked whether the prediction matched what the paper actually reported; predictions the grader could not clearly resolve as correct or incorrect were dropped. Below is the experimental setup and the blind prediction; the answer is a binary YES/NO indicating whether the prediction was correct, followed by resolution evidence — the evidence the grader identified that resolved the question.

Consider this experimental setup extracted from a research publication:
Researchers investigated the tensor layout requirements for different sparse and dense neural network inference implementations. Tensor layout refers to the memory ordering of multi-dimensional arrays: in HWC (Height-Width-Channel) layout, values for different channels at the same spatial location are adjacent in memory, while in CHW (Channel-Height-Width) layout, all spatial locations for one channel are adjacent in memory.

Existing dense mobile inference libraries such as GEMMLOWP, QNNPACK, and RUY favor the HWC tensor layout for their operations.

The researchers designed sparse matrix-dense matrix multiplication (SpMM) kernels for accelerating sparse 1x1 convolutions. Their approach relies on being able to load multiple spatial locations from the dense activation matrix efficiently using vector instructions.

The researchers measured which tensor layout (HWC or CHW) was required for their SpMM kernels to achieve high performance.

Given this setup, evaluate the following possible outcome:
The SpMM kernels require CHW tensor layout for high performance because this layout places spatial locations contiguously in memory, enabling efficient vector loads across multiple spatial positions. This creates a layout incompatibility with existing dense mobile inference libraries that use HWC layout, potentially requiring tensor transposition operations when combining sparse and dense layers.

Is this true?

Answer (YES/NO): YES